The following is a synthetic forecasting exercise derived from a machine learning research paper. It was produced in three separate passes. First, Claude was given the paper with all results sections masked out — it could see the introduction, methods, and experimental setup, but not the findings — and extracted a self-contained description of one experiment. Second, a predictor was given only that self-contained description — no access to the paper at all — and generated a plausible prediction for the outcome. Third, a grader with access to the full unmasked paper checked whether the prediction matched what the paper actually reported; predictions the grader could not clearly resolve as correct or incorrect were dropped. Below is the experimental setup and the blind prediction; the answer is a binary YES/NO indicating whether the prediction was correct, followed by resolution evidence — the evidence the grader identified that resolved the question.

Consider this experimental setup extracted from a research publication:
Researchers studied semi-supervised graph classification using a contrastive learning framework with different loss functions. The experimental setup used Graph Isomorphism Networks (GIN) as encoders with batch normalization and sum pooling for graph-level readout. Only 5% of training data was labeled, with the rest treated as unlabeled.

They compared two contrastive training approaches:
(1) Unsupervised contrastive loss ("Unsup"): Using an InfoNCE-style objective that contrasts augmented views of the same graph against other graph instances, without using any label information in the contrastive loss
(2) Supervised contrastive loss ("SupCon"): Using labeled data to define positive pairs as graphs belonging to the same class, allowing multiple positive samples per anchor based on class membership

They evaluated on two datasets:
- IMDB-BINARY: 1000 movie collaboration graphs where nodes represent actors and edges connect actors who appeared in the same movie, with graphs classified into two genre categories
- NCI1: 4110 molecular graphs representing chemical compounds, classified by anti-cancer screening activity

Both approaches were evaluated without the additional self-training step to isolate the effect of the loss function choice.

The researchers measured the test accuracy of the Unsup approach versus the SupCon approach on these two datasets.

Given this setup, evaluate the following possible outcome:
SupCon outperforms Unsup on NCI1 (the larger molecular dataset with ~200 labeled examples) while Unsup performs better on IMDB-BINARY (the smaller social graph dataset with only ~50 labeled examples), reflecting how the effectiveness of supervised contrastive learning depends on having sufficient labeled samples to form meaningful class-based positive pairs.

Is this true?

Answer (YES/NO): NO